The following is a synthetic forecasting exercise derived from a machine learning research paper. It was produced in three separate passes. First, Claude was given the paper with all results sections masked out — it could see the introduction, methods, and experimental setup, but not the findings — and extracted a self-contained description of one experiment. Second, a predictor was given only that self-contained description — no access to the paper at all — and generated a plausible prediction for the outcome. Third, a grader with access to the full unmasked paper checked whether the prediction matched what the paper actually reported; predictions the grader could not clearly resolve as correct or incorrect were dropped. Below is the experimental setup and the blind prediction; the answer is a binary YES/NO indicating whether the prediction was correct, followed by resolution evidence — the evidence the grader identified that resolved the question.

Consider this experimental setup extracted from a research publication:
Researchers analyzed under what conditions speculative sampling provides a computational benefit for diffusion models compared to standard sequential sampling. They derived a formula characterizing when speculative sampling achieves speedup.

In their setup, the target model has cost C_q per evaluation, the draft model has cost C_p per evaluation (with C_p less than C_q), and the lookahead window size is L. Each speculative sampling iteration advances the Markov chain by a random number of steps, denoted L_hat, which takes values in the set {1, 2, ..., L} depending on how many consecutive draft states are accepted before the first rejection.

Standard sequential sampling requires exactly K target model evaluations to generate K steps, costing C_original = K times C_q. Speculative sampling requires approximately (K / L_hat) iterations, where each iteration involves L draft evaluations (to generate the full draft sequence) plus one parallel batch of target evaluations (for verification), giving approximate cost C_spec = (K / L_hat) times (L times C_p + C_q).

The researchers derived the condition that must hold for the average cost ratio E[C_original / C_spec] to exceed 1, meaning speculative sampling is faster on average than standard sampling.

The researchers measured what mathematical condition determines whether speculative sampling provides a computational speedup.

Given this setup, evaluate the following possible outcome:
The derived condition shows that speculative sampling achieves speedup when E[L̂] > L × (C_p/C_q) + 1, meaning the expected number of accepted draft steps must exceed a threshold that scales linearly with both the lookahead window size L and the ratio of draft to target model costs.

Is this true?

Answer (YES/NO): NO